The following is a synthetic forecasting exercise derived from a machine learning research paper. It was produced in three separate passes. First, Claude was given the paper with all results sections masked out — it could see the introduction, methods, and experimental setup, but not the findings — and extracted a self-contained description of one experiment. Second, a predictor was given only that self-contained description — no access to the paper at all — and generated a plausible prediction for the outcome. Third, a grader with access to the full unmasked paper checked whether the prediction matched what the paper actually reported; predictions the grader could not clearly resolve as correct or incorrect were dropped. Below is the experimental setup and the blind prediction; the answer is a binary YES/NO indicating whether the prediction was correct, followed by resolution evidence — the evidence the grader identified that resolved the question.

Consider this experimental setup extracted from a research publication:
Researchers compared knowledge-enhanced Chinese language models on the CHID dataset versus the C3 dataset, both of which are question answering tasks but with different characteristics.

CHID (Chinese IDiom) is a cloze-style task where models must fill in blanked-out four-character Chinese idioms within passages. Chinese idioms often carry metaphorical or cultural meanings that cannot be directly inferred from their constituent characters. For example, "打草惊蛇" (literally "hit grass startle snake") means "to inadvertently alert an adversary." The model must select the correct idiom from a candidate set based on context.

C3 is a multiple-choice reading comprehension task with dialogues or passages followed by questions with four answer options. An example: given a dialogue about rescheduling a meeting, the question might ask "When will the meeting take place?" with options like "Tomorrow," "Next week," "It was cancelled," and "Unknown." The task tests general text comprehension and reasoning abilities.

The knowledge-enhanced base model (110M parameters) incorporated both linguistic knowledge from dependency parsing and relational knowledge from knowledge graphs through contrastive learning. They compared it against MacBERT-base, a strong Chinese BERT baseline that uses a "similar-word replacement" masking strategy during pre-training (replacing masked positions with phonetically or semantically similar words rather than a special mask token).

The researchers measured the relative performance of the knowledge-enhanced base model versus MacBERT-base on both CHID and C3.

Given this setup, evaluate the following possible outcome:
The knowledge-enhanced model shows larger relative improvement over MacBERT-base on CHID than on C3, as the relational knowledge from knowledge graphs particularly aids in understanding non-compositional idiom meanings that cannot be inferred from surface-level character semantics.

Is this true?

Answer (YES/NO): YES